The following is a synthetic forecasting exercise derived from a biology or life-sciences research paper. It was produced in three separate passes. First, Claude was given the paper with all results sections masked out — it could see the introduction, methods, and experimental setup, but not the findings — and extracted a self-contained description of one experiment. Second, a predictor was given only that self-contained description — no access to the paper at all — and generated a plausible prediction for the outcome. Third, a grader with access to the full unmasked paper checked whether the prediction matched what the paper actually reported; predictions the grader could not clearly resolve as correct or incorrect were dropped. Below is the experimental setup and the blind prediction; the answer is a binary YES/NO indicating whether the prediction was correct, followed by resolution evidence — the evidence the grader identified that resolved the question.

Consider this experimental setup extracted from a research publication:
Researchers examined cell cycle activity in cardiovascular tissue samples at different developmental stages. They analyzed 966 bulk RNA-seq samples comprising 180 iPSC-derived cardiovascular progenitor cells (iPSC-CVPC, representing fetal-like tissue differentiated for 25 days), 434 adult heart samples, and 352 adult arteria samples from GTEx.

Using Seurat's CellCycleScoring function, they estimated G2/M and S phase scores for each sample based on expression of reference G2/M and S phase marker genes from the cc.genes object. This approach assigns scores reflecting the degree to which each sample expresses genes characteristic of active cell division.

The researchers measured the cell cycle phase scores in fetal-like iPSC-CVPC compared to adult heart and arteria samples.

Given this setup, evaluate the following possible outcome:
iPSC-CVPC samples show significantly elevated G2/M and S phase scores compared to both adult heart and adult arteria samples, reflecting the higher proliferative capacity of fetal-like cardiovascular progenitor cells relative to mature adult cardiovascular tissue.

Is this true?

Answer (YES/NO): YES